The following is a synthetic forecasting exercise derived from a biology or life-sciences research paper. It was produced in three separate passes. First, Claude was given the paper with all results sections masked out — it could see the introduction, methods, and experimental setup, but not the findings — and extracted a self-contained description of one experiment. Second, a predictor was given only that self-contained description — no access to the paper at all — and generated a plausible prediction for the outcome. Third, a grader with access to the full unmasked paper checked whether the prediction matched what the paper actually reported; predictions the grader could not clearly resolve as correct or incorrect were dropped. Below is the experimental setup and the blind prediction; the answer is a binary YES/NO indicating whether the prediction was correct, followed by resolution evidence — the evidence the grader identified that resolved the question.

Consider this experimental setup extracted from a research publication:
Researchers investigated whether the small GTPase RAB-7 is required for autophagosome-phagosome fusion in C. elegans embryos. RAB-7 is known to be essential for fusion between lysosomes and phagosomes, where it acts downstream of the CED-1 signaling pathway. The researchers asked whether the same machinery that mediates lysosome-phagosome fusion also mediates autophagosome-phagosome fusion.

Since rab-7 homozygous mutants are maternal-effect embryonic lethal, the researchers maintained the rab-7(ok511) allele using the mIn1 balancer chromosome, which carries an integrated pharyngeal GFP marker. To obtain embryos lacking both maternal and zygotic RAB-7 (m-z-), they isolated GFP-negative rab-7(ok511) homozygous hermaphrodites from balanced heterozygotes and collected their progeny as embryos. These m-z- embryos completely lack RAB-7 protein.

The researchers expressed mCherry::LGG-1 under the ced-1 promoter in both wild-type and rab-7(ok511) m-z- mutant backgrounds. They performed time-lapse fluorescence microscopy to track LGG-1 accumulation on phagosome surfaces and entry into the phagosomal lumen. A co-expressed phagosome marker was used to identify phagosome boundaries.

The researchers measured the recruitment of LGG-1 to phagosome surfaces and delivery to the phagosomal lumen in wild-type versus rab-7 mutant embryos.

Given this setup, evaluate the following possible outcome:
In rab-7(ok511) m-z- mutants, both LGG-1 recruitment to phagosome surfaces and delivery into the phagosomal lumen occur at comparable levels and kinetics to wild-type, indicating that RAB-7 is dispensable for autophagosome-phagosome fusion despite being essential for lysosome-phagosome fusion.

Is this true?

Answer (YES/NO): NO